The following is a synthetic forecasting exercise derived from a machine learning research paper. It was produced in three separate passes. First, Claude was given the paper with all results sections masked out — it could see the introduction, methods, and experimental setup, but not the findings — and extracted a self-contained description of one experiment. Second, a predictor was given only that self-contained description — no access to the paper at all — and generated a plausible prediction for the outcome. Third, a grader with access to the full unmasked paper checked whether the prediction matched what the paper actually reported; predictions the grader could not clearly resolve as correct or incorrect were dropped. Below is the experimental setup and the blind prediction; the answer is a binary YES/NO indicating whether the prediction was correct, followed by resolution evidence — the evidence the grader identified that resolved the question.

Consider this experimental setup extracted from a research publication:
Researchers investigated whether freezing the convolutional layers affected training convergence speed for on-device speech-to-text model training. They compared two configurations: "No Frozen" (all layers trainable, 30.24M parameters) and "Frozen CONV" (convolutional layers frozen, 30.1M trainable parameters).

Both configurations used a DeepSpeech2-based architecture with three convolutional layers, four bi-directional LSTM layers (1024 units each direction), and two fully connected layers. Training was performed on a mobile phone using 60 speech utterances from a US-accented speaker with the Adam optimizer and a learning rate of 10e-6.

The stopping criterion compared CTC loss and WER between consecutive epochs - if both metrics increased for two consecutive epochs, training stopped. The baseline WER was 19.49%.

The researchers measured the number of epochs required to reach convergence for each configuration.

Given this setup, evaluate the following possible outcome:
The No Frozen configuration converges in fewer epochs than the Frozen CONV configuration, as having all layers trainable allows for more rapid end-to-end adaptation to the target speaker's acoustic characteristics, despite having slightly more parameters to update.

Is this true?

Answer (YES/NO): YES